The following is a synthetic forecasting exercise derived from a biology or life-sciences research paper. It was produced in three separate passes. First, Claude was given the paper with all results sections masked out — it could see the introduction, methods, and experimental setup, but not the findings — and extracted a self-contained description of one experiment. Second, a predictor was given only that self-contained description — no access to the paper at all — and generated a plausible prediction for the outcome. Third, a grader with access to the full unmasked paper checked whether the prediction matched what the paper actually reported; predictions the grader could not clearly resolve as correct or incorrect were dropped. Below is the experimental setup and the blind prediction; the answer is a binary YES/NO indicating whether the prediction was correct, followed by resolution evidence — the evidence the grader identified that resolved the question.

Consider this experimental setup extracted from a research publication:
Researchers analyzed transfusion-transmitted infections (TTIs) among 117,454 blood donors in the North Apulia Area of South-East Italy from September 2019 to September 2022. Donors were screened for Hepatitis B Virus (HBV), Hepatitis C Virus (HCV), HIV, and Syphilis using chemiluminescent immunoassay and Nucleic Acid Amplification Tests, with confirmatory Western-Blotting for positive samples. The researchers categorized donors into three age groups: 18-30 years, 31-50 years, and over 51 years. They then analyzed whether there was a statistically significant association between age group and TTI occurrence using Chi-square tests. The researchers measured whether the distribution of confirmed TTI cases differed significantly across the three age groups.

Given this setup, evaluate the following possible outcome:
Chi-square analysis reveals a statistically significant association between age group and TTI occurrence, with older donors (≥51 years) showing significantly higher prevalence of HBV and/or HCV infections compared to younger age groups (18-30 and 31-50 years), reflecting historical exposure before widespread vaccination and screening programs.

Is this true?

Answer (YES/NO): YES